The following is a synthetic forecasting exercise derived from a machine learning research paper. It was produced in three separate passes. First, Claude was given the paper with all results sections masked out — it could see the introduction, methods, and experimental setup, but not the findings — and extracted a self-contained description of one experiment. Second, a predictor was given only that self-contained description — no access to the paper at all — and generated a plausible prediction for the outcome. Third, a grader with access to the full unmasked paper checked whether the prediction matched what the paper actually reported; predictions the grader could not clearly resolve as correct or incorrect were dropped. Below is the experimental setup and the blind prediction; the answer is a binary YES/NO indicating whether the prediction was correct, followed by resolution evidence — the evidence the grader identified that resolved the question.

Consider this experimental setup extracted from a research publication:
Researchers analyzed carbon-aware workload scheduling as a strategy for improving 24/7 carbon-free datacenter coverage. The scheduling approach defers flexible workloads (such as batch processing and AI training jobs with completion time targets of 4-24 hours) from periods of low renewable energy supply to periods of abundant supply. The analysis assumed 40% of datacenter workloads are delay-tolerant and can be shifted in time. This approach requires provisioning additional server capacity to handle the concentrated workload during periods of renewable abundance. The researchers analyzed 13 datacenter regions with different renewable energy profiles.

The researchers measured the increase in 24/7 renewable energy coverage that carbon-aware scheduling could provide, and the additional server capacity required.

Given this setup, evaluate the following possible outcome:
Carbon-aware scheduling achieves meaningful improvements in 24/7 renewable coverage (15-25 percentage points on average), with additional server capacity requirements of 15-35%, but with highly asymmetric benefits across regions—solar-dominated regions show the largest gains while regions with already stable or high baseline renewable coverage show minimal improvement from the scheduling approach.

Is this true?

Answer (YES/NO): NO